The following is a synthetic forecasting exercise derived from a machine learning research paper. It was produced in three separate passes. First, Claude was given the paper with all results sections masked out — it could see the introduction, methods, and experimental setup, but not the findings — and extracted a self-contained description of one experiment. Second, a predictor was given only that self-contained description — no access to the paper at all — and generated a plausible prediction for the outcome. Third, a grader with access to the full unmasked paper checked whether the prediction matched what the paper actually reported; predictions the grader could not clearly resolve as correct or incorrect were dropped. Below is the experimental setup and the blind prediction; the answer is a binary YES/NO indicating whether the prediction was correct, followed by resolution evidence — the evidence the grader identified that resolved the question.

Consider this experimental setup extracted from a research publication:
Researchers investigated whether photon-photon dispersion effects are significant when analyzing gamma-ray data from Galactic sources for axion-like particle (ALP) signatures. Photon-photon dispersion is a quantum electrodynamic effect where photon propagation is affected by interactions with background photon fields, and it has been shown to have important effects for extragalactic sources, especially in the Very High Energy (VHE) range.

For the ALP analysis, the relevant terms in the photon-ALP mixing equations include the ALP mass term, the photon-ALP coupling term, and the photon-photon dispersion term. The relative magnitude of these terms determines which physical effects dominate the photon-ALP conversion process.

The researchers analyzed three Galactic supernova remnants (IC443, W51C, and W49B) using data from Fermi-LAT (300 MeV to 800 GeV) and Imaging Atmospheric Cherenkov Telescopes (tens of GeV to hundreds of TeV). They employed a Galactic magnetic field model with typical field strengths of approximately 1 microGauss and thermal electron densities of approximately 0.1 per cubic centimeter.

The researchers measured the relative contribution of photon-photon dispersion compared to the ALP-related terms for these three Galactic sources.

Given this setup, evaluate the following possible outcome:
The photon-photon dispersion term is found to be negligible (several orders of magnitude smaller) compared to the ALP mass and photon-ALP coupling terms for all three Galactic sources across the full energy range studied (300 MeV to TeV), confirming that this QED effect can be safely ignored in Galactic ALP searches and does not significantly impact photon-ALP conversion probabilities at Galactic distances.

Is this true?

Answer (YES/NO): YES